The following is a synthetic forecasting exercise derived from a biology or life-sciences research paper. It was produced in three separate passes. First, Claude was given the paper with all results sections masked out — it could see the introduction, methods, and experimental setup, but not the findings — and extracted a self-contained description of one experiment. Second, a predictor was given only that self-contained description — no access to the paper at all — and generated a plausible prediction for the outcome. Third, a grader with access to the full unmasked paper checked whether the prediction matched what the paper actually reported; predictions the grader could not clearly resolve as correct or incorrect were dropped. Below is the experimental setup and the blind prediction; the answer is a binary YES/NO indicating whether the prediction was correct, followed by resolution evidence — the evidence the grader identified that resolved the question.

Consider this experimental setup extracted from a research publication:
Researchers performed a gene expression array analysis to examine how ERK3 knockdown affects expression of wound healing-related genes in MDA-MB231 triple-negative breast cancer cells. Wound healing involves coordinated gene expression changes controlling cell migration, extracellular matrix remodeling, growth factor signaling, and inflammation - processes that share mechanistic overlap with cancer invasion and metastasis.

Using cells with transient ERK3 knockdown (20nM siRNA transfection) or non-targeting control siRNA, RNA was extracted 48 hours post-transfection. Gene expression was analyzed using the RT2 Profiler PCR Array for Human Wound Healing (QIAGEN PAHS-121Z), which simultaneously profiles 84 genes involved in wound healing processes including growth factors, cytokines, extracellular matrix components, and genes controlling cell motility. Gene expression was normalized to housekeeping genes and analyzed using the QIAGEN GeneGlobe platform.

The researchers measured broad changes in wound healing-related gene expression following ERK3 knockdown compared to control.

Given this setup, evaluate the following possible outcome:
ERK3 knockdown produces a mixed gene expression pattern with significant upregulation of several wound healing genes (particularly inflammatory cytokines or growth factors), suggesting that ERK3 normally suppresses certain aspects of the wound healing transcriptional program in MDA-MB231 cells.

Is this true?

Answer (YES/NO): YES